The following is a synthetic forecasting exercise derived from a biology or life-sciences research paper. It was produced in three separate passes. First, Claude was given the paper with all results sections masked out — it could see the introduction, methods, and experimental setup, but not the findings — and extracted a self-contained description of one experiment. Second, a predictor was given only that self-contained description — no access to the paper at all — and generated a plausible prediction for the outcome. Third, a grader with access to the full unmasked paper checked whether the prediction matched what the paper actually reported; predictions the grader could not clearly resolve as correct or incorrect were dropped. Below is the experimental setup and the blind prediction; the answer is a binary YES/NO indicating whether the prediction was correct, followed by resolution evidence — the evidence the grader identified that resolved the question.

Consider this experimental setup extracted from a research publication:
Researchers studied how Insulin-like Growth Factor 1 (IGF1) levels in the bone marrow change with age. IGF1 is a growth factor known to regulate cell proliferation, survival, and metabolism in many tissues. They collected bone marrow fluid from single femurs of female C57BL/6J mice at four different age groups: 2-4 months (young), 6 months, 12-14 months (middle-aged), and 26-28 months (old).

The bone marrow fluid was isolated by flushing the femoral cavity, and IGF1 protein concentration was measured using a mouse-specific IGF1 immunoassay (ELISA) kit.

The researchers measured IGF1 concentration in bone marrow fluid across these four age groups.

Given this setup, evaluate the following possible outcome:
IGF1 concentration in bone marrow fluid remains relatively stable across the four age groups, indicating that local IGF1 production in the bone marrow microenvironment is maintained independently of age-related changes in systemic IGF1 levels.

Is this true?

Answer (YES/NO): NO